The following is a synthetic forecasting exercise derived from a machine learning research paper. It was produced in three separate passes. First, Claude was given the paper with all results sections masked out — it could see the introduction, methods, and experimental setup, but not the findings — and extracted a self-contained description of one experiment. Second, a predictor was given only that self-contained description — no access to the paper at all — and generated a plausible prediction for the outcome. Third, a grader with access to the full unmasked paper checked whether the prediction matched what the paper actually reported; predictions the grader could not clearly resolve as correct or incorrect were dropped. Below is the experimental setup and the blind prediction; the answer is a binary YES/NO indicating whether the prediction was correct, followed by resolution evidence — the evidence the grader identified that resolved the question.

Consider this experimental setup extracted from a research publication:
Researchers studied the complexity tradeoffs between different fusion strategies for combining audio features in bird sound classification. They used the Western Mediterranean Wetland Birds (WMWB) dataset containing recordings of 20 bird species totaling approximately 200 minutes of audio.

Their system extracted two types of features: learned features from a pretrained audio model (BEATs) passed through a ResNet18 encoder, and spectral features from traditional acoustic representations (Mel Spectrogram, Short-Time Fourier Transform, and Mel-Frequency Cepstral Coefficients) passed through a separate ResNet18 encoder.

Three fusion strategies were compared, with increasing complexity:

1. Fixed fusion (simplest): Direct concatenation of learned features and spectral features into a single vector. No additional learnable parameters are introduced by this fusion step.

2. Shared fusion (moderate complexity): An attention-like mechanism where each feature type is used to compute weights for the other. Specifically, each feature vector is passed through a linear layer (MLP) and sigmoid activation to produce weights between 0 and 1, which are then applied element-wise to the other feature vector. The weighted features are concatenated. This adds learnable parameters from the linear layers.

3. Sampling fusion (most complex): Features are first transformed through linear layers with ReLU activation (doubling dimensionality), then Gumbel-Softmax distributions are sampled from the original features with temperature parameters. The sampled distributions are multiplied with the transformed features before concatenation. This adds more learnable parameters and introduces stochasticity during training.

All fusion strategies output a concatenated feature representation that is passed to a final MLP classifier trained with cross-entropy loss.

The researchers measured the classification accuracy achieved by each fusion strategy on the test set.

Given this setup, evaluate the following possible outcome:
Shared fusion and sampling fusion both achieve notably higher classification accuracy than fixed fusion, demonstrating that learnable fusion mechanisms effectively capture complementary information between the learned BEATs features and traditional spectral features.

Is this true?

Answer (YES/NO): NO